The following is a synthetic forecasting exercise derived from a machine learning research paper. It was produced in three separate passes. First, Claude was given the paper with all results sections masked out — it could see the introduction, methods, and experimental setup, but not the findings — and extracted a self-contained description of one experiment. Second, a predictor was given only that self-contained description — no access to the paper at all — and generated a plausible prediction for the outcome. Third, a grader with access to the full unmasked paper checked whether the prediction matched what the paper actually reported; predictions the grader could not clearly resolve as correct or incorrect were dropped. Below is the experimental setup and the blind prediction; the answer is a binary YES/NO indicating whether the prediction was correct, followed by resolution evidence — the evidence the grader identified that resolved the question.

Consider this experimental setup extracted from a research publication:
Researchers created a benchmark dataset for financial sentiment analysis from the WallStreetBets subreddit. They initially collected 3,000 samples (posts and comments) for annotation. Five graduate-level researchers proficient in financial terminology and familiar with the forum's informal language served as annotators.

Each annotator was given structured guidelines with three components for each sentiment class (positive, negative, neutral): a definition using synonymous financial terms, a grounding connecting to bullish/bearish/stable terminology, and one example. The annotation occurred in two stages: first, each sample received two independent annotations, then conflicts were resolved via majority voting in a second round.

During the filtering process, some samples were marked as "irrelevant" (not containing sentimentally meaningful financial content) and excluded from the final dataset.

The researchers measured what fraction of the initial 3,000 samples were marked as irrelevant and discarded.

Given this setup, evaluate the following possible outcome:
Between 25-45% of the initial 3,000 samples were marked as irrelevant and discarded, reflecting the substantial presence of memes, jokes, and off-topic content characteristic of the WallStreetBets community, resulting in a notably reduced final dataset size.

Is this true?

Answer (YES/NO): NO